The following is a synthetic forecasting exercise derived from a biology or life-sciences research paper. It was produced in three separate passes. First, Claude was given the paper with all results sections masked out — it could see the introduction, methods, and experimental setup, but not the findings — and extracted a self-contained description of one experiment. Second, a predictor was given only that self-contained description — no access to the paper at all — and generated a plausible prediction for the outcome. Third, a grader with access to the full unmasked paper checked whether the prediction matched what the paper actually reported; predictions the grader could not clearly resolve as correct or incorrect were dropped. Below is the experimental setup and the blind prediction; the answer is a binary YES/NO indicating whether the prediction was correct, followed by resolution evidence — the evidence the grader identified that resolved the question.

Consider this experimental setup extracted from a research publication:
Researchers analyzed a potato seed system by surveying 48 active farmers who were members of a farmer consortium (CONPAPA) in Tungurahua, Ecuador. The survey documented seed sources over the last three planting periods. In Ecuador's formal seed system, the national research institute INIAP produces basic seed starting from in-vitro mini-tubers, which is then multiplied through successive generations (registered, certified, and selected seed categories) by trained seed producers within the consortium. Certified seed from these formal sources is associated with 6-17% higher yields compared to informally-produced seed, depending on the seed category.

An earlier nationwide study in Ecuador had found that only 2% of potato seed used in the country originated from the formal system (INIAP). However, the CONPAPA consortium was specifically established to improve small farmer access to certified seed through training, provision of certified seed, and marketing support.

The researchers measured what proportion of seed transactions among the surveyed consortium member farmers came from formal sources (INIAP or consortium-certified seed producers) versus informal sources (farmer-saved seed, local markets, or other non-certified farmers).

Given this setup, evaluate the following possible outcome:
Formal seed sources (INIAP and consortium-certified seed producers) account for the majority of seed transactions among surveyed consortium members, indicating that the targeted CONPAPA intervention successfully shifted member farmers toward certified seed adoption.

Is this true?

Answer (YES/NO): NO